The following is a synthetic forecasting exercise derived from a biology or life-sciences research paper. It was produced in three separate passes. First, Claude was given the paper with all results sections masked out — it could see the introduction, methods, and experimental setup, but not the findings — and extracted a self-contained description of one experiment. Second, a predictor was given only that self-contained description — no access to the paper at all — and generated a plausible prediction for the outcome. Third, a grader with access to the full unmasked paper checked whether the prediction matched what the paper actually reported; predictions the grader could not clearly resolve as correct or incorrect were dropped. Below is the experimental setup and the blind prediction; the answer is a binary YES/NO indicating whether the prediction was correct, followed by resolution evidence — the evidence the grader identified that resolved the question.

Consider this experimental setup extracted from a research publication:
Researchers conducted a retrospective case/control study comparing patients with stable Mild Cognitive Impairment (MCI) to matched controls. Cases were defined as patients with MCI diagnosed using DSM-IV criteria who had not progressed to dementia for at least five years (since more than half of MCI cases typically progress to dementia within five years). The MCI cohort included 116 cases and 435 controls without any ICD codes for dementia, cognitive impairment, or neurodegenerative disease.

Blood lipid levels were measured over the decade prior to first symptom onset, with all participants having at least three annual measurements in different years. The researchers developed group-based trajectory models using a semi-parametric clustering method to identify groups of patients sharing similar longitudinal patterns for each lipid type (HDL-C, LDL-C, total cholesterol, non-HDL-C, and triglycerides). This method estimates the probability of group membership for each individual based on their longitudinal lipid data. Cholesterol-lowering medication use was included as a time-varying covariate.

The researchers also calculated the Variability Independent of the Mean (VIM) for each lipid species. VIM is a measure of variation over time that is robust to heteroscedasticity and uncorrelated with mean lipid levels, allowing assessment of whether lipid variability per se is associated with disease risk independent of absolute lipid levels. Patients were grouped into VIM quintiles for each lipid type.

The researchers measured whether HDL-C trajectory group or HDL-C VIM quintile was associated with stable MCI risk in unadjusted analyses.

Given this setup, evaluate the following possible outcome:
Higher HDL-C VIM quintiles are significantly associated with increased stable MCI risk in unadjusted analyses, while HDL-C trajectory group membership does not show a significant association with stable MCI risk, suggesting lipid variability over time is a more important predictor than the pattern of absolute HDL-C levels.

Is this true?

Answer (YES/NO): NO